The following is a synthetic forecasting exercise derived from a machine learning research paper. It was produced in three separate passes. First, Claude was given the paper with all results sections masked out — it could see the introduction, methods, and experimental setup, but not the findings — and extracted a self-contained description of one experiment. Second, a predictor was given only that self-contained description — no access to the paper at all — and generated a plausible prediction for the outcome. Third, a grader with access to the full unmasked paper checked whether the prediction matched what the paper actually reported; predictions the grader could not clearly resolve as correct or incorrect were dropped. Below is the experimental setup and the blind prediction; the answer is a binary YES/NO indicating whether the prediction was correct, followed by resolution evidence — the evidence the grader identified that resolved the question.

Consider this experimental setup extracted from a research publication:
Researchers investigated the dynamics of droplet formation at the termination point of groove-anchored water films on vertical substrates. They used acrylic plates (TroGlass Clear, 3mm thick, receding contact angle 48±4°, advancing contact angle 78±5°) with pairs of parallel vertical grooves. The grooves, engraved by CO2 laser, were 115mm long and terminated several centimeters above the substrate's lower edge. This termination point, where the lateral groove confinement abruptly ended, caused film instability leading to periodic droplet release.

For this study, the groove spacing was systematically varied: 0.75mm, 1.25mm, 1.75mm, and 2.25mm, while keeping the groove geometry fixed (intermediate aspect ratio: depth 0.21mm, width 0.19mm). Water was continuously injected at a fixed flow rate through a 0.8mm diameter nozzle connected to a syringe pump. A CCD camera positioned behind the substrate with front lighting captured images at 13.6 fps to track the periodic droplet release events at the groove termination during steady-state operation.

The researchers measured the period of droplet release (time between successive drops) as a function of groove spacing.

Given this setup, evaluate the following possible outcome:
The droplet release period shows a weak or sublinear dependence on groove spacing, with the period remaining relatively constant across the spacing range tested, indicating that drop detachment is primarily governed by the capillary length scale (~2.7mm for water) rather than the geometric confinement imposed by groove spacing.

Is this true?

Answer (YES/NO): NO